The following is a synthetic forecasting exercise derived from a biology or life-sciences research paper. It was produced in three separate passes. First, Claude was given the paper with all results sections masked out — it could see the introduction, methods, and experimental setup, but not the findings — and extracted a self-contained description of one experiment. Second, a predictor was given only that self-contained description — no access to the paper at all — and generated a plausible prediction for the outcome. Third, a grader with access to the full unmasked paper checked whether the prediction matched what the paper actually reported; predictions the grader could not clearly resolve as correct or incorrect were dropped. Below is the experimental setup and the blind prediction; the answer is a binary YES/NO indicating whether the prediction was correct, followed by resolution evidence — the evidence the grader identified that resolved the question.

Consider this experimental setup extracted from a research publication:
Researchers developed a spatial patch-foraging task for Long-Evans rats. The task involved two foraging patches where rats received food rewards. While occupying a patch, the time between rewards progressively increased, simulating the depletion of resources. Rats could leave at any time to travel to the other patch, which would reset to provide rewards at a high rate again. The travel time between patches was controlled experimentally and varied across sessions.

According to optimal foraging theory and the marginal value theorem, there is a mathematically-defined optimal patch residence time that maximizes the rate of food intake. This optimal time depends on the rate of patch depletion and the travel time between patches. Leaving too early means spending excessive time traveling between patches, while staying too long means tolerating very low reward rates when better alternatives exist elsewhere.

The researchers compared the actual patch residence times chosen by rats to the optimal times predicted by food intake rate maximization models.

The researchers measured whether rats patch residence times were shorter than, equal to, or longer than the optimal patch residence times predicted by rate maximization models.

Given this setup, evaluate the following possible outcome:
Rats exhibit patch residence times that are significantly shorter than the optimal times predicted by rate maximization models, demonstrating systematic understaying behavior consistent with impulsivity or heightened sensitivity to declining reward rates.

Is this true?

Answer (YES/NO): NO